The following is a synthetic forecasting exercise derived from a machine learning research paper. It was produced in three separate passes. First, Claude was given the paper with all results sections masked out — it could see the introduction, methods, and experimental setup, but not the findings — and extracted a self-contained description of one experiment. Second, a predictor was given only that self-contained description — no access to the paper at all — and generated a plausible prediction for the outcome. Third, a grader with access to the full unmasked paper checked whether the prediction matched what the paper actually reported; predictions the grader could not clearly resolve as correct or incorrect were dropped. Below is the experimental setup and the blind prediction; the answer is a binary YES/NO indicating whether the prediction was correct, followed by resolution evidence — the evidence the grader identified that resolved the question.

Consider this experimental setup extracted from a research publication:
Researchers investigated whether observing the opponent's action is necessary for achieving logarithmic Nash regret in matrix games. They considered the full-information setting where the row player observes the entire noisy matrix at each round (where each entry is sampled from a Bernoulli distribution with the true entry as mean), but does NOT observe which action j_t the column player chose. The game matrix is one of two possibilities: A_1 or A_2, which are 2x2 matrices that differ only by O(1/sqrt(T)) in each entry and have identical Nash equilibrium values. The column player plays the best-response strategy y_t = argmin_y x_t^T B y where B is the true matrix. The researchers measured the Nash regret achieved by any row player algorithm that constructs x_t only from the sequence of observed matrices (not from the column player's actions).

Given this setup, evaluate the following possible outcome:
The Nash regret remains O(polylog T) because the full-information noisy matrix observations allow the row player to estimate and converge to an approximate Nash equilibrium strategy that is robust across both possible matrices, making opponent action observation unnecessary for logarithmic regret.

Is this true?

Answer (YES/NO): NO